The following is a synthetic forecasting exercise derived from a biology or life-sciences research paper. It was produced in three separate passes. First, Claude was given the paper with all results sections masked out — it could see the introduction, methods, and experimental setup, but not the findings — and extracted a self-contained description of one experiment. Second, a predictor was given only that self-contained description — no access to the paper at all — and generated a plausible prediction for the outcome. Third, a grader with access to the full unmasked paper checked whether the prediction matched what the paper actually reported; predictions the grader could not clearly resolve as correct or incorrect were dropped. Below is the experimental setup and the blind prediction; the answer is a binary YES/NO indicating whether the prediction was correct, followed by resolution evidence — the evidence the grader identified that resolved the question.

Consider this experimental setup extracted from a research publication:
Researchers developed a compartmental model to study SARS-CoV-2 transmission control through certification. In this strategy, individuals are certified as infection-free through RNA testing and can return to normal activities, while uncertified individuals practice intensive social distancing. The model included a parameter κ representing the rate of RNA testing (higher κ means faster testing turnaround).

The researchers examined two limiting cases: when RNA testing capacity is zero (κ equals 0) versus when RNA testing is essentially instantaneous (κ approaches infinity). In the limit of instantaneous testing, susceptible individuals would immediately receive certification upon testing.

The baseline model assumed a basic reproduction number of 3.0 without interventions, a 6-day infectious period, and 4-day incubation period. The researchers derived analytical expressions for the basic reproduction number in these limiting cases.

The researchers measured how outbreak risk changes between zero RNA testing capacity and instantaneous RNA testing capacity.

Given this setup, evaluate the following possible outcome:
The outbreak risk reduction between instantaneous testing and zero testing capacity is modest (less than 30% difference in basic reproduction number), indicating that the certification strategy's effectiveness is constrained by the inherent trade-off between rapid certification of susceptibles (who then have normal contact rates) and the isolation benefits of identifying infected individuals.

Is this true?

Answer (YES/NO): NO